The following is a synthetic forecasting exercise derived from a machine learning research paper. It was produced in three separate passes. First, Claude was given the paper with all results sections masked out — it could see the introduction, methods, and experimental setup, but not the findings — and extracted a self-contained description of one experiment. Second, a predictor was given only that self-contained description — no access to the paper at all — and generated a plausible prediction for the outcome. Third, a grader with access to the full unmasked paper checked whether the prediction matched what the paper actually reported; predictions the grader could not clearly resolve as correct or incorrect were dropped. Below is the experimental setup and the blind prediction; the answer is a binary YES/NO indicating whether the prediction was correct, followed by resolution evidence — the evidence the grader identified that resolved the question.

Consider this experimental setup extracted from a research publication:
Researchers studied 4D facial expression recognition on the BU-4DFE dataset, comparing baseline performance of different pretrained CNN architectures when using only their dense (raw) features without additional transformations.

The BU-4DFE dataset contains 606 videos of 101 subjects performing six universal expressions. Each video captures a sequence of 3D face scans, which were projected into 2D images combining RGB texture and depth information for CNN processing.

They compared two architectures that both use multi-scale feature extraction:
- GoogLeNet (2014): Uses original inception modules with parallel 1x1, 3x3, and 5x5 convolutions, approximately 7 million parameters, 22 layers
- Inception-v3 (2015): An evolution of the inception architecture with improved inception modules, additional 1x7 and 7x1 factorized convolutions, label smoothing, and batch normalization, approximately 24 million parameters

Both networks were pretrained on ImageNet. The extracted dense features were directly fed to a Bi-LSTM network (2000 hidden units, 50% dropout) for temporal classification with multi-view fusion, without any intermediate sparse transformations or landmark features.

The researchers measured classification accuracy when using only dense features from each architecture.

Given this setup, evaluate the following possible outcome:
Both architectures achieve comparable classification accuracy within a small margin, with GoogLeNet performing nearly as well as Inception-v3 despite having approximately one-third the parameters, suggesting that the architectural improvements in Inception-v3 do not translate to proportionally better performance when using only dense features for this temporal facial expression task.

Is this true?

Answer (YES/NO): NO